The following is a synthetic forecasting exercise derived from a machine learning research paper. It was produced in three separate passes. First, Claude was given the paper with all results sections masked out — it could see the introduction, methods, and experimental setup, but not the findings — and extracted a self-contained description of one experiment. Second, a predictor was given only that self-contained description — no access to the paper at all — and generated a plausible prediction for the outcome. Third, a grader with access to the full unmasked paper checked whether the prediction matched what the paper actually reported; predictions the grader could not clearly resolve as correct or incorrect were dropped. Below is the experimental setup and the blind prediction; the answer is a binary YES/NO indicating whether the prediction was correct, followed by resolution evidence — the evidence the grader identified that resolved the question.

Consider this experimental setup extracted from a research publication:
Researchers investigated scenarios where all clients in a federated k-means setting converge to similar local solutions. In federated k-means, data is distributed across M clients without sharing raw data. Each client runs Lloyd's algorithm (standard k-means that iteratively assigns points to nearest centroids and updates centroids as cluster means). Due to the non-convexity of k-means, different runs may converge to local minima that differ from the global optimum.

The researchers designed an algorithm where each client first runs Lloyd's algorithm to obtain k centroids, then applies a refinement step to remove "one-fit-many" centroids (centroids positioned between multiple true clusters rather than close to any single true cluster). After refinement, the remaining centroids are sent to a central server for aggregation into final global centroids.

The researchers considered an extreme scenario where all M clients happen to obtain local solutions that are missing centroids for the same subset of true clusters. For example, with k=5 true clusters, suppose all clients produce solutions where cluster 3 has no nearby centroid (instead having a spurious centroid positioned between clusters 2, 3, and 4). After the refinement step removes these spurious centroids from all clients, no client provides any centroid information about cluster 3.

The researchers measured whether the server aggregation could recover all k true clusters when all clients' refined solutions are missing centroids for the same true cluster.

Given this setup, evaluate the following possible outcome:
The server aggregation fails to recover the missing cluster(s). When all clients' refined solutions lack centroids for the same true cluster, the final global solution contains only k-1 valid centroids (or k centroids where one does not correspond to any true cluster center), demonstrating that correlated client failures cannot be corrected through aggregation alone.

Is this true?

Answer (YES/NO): YES